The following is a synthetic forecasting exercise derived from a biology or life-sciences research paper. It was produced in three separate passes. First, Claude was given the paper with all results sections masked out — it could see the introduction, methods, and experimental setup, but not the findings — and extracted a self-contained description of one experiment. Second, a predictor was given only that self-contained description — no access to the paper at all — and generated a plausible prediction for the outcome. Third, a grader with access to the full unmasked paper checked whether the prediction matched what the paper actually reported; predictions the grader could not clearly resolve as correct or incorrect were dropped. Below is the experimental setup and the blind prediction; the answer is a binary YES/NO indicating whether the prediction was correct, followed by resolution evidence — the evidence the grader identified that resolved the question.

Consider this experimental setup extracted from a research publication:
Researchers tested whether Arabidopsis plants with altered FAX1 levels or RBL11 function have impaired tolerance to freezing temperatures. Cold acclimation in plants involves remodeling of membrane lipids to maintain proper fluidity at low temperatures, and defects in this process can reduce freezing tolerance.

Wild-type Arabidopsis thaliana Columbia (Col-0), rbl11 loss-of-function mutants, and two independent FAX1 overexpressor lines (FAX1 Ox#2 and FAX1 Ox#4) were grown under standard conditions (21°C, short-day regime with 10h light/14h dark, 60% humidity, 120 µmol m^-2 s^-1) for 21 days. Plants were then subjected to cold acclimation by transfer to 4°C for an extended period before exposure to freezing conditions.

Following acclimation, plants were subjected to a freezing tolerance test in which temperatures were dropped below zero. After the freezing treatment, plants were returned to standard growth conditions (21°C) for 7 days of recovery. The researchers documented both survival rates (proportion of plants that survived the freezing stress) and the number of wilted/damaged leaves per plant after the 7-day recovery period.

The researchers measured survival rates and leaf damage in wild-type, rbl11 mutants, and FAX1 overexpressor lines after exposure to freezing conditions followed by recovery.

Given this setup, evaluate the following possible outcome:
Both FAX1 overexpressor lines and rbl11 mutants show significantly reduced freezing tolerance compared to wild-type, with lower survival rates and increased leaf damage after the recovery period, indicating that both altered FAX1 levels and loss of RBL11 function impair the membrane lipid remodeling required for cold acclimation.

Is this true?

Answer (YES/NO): YES